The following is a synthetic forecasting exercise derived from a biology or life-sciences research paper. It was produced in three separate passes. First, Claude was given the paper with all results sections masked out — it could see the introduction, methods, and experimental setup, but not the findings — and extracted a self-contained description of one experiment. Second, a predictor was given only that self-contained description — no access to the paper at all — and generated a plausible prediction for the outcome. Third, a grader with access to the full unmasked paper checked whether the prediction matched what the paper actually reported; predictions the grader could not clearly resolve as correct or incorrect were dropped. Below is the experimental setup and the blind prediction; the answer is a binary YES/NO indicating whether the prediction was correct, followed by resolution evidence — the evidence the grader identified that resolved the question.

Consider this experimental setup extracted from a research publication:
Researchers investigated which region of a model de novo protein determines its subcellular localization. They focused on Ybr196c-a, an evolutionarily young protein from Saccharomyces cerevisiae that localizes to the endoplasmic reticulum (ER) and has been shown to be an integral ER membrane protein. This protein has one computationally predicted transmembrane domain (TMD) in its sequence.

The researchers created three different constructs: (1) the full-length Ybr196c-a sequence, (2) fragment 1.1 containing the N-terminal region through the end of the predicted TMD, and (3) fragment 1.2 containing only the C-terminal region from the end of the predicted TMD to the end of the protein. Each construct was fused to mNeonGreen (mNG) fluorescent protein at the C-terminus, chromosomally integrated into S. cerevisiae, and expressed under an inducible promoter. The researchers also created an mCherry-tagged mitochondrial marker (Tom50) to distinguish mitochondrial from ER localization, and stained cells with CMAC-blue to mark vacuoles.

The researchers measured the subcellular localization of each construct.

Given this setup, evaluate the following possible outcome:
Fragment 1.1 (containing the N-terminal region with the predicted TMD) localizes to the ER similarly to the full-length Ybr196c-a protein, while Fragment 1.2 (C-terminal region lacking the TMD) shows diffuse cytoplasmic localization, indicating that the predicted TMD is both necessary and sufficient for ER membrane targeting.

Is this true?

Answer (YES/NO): NO